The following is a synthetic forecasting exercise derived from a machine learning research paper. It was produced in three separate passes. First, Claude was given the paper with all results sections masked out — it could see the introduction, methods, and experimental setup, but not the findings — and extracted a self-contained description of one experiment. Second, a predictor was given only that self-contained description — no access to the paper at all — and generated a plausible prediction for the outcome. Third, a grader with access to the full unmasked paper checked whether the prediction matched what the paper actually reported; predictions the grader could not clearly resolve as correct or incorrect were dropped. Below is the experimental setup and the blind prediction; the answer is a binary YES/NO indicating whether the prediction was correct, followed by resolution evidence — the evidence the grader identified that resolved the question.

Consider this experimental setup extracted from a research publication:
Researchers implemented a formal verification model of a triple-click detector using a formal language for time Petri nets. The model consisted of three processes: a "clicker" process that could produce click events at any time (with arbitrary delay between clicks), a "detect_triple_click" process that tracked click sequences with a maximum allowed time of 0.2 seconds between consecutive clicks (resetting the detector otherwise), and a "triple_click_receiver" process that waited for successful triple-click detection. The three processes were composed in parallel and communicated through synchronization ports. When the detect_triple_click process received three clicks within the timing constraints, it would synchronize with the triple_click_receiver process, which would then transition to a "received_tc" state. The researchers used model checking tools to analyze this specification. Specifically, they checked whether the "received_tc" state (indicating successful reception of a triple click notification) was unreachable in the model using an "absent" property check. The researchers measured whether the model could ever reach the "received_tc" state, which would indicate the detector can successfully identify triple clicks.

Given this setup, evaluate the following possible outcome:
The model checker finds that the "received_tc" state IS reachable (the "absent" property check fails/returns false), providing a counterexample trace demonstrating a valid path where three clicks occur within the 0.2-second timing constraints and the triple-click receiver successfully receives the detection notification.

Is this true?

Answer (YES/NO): YES